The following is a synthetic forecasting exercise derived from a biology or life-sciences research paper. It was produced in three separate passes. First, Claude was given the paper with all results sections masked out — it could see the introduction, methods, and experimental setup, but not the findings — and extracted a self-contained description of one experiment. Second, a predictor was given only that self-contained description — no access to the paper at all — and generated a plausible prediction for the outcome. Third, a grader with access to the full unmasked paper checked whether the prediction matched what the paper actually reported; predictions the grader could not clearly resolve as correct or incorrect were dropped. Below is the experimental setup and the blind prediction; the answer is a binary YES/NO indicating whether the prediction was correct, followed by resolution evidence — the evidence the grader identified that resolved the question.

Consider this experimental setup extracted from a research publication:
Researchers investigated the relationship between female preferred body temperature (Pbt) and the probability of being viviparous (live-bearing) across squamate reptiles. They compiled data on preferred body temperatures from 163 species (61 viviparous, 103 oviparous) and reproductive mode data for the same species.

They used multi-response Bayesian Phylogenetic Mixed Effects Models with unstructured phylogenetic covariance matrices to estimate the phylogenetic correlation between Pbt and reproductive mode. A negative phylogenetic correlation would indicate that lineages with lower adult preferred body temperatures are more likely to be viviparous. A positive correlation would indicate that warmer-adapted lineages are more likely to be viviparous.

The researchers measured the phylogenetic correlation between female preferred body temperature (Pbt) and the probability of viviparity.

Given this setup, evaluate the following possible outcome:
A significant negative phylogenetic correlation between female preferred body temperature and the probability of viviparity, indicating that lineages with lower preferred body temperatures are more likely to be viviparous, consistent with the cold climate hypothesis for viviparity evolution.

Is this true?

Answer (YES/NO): YES